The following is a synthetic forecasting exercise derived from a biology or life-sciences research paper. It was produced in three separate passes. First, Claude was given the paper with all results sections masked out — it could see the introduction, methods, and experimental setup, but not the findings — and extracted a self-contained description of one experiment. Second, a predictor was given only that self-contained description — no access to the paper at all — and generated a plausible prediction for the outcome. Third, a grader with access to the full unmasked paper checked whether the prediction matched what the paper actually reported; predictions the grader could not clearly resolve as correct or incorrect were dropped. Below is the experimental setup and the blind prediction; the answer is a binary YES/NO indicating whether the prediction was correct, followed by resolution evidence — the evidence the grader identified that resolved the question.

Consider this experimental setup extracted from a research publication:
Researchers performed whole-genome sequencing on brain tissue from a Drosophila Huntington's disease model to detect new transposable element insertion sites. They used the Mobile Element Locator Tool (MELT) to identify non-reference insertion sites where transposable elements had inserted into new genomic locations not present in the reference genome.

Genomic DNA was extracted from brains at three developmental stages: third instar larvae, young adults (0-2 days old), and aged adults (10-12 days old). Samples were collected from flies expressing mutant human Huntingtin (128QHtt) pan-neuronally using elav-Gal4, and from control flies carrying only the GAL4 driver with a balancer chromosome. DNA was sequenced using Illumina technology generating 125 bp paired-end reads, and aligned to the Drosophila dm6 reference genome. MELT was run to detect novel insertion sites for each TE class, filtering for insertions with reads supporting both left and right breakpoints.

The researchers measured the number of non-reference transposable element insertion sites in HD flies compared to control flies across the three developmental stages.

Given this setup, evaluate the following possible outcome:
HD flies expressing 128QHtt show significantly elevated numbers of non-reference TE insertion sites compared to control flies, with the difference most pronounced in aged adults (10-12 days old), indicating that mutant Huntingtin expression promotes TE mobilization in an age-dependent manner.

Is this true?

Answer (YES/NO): NO